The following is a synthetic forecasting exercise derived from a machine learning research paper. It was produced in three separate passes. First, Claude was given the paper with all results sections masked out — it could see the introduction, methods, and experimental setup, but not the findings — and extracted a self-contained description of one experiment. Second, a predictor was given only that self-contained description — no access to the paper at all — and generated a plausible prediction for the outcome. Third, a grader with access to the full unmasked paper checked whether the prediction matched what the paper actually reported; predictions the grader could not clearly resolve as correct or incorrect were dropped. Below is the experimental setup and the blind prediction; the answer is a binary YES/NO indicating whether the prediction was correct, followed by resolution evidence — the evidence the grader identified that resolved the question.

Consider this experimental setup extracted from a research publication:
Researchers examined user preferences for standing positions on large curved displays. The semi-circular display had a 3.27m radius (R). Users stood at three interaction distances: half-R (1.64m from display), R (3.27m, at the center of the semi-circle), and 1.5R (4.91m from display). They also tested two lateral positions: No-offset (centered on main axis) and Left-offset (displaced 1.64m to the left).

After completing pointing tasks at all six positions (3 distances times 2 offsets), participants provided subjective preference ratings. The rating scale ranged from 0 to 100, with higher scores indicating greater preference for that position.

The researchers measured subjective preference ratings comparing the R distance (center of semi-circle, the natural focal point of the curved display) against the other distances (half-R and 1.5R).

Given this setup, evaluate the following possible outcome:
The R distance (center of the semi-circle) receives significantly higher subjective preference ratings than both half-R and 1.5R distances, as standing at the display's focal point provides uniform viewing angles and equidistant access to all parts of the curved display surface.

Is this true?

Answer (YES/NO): NO